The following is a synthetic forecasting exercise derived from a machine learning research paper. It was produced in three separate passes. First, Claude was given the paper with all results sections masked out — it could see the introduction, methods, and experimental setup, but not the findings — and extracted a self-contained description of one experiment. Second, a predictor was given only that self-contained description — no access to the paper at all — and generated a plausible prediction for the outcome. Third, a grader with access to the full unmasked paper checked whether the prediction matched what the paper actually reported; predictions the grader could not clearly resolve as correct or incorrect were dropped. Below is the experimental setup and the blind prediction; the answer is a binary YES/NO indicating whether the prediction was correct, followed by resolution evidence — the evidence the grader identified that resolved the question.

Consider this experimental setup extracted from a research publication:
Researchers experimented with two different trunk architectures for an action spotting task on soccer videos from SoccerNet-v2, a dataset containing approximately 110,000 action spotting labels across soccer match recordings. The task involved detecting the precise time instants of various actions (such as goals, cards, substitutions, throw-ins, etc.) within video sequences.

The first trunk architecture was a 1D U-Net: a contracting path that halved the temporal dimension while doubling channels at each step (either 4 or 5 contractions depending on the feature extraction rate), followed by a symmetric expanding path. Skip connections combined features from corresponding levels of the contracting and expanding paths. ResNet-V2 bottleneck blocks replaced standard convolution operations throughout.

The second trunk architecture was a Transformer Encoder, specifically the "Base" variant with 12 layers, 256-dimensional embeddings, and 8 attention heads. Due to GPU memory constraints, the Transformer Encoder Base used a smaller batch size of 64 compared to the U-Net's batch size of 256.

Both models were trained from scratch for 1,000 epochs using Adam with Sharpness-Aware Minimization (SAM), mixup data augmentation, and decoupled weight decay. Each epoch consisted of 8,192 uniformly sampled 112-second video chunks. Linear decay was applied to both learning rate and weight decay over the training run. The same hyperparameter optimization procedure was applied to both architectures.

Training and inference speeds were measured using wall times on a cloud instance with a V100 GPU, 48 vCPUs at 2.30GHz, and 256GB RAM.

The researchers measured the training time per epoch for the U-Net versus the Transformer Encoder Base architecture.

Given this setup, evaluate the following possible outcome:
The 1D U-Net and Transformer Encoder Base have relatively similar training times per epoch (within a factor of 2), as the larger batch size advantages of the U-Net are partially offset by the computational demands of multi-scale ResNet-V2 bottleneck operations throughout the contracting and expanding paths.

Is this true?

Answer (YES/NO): NO